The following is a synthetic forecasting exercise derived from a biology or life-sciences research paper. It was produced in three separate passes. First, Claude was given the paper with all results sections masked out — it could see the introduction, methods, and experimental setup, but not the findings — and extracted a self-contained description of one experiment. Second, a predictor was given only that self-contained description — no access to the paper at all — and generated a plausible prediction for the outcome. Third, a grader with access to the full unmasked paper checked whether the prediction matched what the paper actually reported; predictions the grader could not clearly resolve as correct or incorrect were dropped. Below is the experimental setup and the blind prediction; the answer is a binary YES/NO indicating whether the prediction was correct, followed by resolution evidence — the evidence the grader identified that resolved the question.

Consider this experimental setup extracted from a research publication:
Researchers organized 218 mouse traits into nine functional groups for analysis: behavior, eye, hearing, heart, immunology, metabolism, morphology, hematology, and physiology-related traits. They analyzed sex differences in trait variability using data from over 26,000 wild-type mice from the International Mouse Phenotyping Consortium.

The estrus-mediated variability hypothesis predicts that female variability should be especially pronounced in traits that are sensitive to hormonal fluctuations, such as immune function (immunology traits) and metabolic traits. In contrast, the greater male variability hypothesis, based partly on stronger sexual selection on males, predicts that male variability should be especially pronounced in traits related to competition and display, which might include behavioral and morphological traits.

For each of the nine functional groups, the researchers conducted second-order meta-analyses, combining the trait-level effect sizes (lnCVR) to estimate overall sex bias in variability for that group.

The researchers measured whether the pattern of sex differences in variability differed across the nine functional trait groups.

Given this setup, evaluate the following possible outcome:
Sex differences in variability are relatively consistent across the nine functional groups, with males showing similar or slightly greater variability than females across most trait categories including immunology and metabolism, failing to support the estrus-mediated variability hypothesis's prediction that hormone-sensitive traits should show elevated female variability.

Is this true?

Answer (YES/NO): NO